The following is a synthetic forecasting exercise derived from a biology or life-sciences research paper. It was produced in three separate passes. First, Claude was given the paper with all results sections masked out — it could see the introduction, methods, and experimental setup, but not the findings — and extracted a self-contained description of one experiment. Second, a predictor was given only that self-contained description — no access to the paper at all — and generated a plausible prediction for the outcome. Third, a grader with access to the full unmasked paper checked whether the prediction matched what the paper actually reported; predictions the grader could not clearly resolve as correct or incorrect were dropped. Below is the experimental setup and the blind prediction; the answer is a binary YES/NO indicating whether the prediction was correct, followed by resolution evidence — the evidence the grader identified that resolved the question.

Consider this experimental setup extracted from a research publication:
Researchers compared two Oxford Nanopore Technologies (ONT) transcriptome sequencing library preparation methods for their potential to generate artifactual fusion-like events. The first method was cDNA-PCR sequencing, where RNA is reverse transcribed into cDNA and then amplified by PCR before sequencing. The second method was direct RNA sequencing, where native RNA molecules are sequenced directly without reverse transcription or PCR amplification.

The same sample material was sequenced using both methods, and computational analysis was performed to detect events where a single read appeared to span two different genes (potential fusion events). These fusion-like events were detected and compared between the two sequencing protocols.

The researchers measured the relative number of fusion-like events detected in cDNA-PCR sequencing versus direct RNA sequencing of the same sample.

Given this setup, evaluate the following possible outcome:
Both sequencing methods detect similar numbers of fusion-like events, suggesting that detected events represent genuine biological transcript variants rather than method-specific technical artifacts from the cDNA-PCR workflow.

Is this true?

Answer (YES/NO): NO